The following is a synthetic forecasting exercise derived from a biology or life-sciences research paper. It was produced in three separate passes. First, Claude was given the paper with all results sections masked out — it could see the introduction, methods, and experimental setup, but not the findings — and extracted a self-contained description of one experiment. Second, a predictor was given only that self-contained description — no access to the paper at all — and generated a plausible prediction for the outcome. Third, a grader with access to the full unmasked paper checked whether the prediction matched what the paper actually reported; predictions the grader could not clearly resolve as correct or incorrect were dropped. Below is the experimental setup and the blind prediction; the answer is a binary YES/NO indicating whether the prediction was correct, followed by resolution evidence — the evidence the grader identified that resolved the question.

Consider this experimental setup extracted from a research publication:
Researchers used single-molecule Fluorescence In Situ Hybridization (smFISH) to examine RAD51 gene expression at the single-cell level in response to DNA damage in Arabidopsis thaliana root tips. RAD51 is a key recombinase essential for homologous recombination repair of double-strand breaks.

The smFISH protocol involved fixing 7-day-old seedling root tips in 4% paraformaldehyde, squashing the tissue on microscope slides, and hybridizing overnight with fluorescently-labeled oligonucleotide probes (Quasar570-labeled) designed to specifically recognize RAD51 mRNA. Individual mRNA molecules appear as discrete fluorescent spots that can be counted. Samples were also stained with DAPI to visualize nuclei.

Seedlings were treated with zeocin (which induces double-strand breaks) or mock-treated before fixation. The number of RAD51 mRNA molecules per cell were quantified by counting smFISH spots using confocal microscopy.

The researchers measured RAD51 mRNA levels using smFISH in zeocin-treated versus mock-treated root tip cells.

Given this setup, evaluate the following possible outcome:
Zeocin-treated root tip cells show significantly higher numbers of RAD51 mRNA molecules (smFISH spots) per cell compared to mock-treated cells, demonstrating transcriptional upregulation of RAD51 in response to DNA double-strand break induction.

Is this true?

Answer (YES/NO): YES